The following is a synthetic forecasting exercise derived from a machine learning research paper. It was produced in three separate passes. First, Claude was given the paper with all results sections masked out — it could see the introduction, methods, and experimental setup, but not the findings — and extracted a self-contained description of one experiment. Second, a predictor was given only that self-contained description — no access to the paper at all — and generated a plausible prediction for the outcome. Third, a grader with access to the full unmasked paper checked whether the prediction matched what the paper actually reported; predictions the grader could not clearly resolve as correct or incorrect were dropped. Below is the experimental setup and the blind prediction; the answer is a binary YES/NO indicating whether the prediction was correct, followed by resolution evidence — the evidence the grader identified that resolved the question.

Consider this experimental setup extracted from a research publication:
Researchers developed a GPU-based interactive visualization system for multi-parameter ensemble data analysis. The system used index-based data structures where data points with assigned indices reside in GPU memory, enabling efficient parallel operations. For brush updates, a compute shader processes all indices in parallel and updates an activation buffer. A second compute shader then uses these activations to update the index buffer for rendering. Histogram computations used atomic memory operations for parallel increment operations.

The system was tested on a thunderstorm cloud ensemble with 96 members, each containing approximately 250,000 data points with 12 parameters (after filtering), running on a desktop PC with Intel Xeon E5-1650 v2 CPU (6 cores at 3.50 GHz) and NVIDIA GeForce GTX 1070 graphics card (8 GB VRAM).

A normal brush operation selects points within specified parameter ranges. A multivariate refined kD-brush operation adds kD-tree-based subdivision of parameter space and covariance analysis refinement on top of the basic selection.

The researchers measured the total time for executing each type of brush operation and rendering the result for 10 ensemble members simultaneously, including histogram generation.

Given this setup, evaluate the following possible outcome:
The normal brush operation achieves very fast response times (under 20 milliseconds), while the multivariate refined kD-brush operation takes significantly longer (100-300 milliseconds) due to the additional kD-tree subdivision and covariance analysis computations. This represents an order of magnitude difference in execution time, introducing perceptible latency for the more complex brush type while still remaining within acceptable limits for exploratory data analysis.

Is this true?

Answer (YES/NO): NO